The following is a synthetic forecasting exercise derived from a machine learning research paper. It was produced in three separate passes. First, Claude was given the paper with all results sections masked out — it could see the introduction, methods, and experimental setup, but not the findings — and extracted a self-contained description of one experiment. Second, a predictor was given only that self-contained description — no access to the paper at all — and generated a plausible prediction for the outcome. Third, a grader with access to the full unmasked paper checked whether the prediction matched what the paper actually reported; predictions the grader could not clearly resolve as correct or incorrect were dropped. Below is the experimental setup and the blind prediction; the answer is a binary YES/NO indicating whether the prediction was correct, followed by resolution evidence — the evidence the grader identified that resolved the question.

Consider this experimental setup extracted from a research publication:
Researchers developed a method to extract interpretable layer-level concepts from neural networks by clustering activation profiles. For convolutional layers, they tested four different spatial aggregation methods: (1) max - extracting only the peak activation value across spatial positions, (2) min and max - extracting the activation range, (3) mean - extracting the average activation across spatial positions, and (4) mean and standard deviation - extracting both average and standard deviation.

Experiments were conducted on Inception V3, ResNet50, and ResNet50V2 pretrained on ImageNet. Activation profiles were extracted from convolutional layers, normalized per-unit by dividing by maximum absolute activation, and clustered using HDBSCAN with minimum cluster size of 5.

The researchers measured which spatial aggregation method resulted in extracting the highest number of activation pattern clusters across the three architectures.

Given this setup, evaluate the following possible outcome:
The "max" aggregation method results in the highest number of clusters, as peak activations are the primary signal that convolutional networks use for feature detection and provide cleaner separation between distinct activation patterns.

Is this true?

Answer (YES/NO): NO